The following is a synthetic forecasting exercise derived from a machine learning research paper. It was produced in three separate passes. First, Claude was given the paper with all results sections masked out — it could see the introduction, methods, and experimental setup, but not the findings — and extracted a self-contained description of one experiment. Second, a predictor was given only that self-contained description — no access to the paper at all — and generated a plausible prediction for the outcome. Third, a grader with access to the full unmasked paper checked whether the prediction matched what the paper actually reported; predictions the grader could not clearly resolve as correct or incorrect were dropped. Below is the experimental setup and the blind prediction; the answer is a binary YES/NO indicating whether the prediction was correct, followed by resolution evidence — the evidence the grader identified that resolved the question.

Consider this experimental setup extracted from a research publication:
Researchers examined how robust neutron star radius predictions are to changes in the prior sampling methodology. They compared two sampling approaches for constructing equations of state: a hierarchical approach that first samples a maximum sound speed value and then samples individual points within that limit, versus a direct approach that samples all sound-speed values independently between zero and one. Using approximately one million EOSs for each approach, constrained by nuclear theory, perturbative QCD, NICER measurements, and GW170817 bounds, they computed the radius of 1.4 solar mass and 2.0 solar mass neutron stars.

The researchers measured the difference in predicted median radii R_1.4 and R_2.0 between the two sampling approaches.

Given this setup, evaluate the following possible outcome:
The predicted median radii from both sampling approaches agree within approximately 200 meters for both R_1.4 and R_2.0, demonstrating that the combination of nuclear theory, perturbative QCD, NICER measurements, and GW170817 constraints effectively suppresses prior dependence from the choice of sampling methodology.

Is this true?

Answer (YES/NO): NO